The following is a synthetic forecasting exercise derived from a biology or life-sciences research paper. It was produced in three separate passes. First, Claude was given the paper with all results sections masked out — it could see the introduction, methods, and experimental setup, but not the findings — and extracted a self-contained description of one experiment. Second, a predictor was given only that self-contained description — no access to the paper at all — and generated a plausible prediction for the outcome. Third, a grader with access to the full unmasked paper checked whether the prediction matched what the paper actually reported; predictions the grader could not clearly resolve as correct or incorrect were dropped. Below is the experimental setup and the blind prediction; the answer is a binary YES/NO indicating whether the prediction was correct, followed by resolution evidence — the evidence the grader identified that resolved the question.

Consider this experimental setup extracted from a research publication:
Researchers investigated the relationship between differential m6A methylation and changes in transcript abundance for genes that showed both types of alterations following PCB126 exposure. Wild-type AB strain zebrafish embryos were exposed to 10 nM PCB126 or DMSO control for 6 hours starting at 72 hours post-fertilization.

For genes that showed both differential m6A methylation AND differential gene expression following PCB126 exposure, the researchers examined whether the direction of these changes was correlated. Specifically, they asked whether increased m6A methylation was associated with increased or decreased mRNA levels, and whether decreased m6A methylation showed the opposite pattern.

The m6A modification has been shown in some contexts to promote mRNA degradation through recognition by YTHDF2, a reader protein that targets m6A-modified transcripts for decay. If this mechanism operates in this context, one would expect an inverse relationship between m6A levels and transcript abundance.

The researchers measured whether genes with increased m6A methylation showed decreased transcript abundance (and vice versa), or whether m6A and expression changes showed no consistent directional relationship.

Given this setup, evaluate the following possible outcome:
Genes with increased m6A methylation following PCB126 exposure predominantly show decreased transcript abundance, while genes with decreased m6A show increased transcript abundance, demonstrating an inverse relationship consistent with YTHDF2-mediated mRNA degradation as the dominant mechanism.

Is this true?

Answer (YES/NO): NO